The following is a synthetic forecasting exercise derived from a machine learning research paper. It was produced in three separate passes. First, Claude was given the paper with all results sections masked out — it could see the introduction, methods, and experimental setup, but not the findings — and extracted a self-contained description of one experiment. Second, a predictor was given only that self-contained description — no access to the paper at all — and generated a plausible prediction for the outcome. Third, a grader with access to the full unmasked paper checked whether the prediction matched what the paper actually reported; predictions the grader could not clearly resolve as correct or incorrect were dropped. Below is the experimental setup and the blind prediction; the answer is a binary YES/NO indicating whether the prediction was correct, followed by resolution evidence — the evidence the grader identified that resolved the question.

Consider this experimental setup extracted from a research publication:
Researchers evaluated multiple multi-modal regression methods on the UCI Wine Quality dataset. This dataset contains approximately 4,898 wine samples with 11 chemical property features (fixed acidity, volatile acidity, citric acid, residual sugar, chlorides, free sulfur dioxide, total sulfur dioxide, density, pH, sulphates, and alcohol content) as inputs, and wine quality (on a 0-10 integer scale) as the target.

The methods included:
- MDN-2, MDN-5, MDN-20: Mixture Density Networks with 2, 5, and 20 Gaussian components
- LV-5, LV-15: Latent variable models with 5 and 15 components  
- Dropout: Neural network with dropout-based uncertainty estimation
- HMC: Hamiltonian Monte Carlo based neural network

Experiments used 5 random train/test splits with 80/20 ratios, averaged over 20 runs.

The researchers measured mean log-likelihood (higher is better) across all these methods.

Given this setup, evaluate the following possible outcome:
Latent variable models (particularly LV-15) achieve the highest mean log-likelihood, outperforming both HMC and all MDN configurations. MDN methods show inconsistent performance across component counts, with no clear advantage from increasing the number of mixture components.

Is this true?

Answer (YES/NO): NO